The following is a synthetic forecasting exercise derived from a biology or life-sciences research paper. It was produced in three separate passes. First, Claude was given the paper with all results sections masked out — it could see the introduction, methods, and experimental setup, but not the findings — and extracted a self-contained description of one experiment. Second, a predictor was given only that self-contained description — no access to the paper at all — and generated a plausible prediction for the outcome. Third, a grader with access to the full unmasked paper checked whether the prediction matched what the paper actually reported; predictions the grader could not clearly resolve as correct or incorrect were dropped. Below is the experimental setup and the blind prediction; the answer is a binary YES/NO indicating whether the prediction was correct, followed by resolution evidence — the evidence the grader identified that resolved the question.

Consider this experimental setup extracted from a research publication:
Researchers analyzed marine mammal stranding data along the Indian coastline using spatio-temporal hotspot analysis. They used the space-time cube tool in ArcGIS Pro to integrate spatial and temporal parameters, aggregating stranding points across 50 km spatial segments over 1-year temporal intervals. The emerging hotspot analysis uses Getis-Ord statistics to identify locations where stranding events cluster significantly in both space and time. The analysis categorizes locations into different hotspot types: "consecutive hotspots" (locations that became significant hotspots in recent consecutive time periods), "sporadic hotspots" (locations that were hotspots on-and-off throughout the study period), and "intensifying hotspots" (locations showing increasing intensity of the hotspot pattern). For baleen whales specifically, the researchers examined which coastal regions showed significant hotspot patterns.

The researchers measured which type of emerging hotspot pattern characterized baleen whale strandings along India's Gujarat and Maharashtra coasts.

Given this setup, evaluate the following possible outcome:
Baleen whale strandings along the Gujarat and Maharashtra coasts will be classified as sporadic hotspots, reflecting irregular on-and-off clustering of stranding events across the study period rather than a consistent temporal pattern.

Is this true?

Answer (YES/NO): NO